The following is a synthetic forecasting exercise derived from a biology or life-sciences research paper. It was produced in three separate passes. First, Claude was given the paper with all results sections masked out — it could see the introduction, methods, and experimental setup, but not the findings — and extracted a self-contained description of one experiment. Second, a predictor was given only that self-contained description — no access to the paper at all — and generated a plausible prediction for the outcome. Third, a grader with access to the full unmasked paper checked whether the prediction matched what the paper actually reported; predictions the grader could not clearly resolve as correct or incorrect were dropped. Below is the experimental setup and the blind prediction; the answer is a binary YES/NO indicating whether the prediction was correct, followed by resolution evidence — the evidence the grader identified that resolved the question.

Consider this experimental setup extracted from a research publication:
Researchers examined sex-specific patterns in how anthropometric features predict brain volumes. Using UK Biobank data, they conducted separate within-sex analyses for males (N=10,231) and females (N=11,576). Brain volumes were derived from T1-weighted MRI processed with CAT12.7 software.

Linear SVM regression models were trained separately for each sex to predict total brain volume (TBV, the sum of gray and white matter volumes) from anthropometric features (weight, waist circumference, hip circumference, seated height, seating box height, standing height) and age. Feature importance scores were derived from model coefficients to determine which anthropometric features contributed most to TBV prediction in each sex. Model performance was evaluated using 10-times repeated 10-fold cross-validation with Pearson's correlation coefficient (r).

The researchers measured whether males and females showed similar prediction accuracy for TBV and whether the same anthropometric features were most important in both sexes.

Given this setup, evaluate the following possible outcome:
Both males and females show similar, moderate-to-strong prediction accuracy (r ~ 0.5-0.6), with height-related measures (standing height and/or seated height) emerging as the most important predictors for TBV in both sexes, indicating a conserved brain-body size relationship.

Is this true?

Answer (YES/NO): NO